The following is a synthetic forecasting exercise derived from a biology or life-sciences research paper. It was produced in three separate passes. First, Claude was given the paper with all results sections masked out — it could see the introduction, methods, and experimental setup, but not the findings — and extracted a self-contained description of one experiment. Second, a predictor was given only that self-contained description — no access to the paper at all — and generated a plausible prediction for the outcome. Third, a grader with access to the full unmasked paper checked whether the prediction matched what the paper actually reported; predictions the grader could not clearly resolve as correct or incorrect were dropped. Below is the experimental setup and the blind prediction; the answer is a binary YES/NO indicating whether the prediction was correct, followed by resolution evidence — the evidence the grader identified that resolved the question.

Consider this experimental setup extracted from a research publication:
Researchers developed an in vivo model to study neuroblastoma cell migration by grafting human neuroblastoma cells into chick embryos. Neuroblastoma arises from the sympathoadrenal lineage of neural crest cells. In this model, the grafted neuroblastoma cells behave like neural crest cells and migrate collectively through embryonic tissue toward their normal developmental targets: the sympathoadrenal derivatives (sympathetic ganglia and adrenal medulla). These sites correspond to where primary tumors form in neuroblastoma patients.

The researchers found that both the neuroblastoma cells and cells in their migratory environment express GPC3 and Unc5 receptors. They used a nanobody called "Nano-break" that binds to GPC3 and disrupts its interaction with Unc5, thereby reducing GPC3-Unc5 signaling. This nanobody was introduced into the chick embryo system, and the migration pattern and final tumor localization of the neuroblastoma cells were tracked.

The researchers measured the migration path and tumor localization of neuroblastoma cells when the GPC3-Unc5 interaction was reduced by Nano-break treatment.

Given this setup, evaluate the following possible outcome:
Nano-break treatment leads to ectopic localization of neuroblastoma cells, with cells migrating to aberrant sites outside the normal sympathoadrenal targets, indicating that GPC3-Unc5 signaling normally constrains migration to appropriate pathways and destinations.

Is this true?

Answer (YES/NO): NO